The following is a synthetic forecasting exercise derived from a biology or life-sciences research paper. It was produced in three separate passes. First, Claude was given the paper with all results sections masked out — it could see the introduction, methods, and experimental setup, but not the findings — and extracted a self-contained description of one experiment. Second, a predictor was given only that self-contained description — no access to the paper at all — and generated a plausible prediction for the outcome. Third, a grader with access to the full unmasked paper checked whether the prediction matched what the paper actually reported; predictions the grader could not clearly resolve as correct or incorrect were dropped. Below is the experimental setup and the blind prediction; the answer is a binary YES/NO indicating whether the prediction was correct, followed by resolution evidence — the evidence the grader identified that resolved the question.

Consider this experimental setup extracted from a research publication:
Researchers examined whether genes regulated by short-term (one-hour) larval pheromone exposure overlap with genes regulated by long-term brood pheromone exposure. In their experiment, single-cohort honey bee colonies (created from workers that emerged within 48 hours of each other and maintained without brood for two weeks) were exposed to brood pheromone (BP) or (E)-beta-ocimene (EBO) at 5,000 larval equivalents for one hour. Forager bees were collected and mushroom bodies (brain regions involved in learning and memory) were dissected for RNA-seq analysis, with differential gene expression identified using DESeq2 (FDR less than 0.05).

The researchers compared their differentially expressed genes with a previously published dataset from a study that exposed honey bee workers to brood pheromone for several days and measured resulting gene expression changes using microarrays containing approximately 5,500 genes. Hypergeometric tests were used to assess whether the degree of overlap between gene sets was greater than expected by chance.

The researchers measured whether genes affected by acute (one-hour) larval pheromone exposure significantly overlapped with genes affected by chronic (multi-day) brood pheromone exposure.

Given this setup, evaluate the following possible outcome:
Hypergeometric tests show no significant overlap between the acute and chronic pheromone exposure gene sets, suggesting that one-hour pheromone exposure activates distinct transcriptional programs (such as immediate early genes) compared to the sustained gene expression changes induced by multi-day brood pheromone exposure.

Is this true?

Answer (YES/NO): NO